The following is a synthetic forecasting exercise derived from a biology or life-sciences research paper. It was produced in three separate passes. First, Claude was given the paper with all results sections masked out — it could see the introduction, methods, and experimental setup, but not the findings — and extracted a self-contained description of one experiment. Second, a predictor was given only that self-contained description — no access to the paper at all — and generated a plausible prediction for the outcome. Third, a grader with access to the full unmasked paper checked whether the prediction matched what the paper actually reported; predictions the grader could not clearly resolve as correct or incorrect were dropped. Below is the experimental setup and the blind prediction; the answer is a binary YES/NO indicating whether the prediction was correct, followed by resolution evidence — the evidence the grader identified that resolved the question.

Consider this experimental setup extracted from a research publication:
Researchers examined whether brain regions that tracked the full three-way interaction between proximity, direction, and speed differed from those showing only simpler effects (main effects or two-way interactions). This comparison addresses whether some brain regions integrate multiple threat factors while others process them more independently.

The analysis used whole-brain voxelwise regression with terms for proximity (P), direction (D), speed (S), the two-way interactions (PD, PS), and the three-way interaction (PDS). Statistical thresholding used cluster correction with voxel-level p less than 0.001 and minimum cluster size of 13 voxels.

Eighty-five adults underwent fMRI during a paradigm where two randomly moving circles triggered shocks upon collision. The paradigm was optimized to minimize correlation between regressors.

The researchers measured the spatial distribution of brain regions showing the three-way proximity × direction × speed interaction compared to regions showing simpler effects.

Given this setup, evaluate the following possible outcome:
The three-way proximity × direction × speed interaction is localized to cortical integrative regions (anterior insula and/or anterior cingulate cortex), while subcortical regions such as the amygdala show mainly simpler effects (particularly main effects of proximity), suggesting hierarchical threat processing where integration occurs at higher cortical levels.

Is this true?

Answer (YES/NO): NO